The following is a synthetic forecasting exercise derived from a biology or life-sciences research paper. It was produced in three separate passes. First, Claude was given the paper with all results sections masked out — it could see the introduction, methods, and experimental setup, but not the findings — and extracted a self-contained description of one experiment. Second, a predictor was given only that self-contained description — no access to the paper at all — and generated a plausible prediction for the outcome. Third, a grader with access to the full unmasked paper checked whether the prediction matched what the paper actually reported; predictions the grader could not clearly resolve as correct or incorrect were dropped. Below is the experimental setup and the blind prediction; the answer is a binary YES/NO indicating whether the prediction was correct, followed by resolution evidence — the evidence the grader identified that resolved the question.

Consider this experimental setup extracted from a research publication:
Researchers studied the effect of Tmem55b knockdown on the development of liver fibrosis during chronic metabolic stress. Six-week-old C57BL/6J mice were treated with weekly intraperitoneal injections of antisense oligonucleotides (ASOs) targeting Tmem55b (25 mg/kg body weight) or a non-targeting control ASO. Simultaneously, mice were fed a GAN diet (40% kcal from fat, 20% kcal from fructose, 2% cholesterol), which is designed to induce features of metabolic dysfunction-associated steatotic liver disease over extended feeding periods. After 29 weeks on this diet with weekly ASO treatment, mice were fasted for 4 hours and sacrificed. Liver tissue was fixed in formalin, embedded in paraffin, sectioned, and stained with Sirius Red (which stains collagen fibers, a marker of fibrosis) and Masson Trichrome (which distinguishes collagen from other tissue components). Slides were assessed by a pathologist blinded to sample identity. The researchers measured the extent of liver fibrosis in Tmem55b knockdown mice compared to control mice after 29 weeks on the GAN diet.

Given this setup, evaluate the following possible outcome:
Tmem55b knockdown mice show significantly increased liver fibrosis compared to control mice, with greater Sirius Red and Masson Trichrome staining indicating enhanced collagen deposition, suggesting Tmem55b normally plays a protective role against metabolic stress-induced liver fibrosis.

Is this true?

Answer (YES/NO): YES